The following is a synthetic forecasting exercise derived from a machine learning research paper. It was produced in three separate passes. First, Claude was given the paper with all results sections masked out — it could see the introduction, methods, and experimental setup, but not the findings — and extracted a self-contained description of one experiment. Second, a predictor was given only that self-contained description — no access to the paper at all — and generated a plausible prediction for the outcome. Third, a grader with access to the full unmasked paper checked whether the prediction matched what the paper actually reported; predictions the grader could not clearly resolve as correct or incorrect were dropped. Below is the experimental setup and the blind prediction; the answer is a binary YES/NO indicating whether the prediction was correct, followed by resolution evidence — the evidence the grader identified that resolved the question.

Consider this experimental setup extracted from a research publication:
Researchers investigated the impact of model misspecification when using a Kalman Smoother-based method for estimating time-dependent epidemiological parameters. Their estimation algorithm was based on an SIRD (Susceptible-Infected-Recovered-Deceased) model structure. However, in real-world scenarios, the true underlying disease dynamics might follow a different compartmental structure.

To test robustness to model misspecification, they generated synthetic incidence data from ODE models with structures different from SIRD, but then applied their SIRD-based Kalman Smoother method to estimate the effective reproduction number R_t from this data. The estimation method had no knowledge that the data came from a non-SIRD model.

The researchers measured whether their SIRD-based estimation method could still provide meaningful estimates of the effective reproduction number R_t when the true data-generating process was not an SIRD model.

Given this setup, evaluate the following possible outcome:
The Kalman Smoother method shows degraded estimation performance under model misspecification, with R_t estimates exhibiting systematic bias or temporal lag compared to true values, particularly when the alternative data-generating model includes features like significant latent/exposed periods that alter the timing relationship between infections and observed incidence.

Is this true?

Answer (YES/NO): NO